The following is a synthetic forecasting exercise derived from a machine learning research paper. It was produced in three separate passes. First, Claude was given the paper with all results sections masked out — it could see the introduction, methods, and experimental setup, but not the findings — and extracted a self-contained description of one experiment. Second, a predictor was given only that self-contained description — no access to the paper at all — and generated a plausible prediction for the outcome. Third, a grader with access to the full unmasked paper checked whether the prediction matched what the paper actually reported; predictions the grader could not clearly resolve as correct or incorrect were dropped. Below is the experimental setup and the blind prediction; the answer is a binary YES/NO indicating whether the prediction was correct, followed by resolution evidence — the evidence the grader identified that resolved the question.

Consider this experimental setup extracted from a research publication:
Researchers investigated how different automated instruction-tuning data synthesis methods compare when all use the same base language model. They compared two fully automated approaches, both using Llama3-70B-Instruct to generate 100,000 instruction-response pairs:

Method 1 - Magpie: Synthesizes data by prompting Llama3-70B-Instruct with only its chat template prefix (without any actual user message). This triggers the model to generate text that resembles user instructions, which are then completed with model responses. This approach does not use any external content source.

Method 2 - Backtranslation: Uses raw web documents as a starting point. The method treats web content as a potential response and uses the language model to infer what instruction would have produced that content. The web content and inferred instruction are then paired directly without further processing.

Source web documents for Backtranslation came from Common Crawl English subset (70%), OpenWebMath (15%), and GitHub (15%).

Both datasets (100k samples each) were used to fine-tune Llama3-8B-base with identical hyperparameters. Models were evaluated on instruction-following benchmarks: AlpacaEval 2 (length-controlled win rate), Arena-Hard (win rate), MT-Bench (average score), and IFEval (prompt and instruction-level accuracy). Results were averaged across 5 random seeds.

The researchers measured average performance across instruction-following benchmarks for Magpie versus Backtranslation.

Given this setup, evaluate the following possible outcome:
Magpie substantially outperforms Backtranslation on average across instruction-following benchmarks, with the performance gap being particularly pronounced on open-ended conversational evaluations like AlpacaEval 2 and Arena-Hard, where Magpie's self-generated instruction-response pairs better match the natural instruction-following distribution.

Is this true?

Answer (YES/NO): YES